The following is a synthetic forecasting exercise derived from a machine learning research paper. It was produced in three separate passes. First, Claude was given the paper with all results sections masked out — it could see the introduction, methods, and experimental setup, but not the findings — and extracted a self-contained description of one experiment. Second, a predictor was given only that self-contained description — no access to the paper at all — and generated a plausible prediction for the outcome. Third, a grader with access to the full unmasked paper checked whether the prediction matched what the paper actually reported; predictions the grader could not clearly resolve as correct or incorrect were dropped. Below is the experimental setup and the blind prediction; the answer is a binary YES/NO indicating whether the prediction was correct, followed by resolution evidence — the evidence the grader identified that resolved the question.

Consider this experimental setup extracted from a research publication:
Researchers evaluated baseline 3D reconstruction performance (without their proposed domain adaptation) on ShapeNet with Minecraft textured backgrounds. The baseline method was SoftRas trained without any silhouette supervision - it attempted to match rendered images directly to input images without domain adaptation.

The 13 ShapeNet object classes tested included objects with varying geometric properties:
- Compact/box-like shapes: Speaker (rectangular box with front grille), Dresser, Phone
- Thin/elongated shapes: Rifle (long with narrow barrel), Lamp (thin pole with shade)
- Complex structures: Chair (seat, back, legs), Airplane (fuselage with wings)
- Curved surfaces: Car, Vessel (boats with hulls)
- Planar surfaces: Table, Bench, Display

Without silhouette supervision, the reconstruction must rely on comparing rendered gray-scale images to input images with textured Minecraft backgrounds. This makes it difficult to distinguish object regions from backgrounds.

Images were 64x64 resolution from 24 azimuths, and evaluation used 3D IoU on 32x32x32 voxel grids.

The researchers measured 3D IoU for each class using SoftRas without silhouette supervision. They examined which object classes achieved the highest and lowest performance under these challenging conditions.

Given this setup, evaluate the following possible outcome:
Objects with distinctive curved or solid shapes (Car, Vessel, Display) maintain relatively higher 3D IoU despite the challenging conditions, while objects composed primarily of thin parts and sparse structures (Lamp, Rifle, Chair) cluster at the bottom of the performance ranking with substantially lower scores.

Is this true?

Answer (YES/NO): NO